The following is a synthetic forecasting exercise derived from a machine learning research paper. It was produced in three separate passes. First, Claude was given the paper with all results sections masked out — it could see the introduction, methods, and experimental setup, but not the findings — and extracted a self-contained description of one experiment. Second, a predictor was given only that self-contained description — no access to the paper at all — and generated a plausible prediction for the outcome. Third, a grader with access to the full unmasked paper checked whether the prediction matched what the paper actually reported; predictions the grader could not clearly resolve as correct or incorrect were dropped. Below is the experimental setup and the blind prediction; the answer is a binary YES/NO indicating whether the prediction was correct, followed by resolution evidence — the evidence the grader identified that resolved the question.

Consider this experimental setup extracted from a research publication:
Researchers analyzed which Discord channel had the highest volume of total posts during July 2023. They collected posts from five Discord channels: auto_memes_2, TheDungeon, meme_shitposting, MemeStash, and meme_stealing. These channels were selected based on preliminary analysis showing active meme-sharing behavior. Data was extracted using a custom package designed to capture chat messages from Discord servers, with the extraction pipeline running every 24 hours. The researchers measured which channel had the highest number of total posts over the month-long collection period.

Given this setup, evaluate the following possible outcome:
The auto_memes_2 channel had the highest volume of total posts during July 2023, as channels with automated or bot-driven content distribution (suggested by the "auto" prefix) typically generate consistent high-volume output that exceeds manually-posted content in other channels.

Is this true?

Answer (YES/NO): NO